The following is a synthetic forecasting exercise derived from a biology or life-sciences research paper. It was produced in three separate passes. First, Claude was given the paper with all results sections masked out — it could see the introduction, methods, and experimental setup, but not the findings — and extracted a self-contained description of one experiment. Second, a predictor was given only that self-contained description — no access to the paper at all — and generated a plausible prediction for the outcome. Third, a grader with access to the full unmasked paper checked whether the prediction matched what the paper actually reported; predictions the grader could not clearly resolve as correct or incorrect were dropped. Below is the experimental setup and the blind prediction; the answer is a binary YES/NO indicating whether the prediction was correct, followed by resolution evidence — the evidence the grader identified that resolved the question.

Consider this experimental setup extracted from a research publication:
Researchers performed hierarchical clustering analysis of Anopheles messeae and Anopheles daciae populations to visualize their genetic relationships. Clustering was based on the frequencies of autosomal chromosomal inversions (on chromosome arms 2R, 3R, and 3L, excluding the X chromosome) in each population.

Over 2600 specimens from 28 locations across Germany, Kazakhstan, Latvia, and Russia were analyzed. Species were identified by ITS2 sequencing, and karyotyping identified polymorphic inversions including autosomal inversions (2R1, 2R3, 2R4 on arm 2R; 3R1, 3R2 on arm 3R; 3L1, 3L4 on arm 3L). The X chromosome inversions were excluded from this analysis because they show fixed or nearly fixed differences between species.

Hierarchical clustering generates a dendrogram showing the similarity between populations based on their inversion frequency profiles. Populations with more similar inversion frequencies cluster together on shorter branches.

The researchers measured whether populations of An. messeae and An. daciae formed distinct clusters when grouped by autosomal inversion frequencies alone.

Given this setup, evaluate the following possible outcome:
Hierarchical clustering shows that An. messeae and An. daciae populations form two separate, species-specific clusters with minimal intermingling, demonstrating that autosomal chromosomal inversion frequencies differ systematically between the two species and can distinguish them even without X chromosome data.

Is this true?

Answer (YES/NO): NO